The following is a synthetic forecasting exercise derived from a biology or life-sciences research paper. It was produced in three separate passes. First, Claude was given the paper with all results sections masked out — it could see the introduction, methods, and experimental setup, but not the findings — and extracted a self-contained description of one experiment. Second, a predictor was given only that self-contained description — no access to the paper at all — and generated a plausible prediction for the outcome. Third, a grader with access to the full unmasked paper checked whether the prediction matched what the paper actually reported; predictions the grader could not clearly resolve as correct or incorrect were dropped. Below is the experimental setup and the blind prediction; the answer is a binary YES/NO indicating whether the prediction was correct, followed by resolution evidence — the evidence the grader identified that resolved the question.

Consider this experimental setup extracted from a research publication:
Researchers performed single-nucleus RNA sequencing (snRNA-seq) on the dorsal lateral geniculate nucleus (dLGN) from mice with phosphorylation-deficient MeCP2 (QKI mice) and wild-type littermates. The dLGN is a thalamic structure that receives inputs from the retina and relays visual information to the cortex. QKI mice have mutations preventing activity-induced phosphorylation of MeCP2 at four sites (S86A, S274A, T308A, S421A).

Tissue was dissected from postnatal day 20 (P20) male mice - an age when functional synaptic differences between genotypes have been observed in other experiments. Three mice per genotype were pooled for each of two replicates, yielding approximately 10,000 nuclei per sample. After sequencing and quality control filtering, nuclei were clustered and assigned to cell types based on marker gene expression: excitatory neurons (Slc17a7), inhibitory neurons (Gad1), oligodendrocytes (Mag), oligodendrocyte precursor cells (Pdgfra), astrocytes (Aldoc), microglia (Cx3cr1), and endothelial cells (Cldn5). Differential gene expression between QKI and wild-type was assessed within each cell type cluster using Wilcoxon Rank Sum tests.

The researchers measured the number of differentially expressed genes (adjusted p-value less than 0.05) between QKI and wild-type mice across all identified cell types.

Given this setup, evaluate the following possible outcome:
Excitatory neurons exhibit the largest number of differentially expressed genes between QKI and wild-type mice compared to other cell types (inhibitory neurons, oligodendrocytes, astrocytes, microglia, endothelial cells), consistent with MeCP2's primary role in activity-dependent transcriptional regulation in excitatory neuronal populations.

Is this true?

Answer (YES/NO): NO